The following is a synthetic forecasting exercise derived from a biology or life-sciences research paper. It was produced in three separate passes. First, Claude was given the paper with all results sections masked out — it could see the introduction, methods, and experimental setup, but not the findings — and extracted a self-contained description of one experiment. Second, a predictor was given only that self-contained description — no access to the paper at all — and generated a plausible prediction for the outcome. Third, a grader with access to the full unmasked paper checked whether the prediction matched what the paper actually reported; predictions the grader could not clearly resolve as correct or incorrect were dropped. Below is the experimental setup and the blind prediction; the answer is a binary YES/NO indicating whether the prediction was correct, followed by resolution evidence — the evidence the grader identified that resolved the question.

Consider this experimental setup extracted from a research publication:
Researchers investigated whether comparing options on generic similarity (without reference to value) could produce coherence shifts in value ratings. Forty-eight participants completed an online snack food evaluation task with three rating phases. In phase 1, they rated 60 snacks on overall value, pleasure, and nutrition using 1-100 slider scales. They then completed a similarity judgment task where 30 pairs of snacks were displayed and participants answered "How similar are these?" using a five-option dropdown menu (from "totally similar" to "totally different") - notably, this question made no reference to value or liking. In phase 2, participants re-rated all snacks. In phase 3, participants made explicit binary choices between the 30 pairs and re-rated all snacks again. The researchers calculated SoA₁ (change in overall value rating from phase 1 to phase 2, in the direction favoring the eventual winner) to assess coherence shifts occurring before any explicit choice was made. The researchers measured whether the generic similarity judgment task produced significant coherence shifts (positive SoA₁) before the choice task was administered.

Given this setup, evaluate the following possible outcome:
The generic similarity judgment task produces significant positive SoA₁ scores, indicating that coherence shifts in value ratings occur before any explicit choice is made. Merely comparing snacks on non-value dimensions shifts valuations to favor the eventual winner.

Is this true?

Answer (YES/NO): YES